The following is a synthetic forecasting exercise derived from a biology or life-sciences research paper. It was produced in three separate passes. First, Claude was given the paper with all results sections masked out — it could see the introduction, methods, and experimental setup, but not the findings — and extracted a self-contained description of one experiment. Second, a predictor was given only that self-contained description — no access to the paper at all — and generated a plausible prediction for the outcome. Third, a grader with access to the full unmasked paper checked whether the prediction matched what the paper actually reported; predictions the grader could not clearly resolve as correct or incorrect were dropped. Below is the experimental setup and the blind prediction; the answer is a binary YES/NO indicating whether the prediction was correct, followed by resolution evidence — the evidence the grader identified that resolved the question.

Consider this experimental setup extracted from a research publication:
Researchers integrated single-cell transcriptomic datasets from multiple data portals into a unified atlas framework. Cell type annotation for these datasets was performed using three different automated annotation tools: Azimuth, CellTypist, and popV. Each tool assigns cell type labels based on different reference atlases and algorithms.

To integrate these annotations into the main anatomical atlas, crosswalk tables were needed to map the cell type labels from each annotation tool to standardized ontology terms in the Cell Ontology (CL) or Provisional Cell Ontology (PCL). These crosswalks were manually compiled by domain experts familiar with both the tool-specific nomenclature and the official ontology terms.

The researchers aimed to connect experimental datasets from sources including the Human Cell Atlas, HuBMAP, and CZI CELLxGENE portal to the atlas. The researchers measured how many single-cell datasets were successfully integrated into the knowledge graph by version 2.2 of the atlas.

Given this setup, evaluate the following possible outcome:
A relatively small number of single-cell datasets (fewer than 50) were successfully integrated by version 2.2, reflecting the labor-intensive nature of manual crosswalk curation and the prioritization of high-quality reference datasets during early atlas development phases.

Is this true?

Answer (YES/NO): NO